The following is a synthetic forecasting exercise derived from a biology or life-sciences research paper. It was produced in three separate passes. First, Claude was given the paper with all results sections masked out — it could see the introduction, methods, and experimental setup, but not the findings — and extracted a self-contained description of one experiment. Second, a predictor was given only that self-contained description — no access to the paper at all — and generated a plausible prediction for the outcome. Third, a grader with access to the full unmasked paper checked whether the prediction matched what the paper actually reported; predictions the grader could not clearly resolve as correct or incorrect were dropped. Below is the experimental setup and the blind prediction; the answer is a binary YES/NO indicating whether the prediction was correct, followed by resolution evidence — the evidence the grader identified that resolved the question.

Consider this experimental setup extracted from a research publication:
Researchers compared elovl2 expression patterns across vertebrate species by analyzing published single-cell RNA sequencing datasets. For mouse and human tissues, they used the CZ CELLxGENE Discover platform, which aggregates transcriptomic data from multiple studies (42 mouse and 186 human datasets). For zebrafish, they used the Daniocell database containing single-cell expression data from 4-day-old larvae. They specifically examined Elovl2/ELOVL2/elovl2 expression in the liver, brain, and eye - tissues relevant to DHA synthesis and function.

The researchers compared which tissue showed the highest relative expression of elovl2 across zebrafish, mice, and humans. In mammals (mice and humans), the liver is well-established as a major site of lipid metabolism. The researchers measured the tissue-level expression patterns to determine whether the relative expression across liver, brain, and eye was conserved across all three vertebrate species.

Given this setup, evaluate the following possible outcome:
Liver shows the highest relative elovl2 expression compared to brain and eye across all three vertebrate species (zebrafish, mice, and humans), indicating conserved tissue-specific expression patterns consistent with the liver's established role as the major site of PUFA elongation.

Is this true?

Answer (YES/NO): YES